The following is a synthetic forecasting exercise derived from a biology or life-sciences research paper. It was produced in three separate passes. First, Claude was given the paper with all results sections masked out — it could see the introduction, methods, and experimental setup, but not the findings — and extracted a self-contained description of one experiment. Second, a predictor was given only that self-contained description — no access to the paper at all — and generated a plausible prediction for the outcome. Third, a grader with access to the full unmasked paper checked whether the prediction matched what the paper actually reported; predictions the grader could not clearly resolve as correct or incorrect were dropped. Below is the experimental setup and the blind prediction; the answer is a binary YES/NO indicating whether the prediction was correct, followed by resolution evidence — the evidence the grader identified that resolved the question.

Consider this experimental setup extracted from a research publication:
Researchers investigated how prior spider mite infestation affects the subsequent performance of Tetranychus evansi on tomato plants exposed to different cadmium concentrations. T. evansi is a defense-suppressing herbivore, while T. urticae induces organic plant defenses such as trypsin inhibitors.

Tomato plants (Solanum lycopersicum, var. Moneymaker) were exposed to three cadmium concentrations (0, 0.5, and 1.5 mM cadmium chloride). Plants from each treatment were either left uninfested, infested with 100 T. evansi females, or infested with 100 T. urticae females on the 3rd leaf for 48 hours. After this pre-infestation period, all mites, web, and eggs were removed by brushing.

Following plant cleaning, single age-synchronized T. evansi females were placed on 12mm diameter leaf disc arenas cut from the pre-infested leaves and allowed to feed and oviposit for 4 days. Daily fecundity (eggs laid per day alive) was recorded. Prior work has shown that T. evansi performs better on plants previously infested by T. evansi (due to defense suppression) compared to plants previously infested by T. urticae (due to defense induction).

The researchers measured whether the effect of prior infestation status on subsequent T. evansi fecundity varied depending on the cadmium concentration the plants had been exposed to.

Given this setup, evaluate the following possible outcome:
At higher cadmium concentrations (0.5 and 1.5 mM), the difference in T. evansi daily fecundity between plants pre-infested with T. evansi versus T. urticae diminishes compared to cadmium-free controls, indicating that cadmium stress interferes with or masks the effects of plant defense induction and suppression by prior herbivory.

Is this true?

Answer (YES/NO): NO